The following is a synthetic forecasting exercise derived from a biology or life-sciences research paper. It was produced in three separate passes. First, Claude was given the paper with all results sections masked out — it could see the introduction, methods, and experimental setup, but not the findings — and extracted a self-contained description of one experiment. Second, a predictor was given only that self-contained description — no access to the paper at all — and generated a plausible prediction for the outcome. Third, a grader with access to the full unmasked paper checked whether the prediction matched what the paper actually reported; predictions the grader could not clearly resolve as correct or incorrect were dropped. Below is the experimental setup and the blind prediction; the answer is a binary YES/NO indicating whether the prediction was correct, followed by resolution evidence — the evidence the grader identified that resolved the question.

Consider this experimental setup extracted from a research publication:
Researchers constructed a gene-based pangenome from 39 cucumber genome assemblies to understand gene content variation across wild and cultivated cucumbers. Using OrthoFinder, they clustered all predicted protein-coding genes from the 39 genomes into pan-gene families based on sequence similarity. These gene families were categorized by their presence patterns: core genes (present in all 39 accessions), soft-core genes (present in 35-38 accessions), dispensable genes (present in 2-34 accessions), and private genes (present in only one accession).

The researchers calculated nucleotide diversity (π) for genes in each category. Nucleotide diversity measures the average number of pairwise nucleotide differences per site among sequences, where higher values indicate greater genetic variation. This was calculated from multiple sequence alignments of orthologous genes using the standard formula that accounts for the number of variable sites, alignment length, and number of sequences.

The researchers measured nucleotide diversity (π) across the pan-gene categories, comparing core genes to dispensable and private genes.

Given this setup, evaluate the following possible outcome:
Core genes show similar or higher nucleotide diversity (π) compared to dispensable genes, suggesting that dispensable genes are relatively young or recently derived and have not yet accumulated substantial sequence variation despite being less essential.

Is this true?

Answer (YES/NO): NO